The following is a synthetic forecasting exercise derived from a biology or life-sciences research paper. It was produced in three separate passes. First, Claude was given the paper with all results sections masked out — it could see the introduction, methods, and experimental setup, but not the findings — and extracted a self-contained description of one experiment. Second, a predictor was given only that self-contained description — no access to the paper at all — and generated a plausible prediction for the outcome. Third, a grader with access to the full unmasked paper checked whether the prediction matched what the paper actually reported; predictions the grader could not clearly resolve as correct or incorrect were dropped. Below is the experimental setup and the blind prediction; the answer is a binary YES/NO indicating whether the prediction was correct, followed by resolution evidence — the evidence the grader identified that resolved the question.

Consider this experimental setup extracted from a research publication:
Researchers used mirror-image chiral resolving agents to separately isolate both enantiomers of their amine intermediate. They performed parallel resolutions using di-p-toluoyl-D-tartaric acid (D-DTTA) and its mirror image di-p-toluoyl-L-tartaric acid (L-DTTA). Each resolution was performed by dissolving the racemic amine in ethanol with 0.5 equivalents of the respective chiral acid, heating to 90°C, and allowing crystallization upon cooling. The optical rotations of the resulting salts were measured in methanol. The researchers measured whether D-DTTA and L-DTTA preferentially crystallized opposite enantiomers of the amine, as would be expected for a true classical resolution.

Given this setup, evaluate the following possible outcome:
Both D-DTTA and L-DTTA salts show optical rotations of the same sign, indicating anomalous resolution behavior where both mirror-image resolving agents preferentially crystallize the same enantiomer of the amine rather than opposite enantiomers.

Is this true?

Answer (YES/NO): NO